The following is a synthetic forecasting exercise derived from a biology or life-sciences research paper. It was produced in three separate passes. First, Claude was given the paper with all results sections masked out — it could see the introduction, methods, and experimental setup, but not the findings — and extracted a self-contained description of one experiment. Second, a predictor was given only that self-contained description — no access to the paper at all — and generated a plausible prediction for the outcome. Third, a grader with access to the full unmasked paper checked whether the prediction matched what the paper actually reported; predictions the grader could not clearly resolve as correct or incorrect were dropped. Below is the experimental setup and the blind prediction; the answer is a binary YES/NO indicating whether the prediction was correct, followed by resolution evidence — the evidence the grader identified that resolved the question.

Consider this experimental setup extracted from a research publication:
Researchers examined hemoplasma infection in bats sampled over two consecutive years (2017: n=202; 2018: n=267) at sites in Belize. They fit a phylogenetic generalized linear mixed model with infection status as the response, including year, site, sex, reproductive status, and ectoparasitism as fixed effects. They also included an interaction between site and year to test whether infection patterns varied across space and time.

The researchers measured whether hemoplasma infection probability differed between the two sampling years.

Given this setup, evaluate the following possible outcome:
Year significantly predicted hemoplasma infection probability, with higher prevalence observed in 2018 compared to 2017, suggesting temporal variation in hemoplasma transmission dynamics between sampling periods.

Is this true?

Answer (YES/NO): NO